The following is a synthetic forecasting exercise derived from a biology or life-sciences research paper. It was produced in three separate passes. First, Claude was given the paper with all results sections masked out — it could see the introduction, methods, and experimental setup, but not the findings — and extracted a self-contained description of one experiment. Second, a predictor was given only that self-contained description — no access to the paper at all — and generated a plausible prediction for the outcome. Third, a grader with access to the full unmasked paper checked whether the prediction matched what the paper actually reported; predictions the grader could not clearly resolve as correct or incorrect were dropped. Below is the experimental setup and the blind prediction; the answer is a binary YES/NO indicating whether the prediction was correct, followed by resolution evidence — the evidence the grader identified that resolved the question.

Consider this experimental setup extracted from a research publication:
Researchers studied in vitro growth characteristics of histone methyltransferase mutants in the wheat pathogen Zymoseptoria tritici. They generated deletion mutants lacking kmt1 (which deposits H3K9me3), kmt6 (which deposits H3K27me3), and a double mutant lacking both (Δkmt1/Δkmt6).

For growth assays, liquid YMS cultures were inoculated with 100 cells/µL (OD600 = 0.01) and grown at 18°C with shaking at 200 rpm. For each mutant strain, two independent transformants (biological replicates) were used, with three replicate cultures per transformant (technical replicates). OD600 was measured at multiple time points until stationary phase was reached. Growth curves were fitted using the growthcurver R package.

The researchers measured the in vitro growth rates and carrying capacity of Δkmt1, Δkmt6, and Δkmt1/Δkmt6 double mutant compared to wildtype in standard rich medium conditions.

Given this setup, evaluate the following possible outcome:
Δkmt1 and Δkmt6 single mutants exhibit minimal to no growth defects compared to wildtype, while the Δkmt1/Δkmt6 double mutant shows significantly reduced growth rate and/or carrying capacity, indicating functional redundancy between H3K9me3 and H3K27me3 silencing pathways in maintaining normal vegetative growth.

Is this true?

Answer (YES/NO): NO